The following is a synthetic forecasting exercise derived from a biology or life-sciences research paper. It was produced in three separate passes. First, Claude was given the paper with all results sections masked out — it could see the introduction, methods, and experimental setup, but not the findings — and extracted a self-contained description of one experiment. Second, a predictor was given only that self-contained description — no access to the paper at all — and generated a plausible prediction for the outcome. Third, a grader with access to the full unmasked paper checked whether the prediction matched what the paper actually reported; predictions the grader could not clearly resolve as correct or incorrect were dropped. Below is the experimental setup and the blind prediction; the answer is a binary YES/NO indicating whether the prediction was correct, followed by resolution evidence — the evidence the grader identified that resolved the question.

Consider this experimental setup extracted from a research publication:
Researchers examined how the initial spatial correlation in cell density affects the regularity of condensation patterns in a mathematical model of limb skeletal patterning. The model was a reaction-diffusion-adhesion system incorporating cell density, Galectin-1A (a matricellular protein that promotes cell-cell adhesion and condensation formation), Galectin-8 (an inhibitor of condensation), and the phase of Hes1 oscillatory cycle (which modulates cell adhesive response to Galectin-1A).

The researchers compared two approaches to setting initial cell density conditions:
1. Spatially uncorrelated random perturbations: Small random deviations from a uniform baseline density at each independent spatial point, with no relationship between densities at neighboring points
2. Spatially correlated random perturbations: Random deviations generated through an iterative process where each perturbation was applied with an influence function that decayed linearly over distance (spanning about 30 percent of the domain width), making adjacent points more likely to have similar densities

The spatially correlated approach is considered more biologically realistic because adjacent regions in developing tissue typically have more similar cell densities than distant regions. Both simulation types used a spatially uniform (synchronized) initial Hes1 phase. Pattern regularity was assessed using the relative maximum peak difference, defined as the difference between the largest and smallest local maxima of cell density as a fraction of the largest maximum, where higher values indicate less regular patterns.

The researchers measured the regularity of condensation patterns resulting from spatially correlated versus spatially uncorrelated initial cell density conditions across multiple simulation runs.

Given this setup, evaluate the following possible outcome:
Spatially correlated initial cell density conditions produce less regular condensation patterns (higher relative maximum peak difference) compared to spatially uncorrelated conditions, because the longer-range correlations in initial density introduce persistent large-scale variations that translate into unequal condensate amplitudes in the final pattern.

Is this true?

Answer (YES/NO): YES